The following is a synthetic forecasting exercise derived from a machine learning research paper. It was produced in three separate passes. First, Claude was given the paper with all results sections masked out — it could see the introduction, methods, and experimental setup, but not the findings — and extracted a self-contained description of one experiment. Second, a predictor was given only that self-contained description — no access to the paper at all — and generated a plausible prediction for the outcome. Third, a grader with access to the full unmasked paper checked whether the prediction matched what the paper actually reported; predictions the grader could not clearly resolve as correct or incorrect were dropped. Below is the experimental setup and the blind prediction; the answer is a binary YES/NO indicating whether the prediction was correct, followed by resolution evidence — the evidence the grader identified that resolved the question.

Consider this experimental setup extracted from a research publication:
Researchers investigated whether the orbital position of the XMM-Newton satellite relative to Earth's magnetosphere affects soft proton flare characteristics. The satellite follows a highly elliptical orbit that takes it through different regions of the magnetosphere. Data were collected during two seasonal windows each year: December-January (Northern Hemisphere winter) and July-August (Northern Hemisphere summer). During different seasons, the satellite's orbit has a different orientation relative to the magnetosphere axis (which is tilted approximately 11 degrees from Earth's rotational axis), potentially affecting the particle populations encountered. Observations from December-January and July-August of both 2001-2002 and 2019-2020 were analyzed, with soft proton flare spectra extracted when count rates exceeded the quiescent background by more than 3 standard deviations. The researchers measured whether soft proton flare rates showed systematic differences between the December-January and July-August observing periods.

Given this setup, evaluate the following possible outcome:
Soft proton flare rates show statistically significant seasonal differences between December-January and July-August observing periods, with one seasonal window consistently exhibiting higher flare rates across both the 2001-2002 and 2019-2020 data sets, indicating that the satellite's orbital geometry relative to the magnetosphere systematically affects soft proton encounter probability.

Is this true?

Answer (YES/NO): NO